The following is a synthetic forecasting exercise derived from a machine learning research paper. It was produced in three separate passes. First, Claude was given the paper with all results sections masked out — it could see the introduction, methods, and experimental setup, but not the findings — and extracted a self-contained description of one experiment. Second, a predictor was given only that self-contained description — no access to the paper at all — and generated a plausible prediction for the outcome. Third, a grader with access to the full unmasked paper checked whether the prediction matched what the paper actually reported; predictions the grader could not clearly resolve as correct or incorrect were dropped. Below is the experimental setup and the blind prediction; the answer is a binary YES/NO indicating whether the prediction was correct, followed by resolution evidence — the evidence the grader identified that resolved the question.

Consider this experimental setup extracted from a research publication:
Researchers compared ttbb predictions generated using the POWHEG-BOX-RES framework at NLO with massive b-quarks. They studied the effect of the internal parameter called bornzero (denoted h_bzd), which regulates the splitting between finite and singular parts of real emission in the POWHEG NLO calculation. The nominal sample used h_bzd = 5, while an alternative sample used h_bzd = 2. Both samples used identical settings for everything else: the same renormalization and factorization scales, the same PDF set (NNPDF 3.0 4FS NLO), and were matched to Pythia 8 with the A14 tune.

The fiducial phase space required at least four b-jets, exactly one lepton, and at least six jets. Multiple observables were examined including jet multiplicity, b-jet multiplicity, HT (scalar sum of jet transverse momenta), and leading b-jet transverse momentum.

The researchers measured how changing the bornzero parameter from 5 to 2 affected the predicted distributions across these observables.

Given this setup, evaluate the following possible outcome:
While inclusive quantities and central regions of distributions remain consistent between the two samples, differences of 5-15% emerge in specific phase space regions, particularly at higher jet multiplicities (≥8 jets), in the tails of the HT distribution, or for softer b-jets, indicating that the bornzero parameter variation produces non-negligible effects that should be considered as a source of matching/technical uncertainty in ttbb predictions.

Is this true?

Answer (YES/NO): NO